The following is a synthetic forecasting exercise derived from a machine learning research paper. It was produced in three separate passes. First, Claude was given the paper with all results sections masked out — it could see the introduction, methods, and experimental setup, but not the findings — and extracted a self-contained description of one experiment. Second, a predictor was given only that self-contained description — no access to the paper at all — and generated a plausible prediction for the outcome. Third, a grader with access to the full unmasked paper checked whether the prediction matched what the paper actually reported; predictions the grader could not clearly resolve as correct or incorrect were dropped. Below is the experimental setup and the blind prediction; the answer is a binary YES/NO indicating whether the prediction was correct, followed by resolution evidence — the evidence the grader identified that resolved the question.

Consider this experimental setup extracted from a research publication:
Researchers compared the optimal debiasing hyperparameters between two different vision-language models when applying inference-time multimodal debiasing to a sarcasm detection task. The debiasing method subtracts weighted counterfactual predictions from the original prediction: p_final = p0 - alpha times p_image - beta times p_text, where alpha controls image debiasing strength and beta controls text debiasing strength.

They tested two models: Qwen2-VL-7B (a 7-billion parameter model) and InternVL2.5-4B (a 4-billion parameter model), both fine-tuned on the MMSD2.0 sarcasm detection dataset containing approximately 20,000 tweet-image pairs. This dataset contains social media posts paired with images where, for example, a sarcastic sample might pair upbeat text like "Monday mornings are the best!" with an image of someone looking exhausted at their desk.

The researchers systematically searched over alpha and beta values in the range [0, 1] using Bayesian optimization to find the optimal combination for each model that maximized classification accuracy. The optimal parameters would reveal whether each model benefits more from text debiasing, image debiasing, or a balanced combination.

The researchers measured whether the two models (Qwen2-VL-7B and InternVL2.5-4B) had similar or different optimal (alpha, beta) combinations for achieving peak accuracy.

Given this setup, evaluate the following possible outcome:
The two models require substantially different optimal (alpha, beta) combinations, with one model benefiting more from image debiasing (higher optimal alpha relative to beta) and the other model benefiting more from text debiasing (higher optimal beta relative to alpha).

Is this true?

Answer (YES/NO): YES